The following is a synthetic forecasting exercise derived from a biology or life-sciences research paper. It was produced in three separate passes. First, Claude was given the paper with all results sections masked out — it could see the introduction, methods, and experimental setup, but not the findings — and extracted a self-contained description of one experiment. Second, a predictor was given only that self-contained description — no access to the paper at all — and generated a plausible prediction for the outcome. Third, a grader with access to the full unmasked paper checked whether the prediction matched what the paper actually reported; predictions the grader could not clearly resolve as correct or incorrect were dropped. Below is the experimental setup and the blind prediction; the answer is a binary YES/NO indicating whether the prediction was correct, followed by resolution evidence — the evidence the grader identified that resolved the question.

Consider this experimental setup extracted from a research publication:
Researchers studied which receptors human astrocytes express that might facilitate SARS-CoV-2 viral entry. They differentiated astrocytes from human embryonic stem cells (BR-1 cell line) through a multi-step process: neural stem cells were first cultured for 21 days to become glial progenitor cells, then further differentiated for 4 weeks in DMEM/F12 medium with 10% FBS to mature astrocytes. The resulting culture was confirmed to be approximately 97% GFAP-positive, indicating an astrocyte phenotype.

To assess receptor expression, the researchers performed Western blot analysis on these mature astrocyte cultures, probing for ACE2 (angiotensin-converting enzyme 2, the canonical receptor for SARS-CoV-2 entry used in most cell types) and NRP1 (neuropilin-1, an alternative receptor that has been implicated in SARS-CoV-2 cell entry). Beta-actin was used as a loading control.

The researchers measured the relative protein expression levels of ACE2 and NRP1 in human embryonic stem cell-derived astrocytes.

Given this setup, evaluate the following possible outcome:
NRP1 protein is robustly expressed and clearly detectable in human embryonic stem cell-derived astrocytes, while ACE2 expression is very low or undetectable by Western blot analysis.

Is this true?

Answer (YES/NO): YES